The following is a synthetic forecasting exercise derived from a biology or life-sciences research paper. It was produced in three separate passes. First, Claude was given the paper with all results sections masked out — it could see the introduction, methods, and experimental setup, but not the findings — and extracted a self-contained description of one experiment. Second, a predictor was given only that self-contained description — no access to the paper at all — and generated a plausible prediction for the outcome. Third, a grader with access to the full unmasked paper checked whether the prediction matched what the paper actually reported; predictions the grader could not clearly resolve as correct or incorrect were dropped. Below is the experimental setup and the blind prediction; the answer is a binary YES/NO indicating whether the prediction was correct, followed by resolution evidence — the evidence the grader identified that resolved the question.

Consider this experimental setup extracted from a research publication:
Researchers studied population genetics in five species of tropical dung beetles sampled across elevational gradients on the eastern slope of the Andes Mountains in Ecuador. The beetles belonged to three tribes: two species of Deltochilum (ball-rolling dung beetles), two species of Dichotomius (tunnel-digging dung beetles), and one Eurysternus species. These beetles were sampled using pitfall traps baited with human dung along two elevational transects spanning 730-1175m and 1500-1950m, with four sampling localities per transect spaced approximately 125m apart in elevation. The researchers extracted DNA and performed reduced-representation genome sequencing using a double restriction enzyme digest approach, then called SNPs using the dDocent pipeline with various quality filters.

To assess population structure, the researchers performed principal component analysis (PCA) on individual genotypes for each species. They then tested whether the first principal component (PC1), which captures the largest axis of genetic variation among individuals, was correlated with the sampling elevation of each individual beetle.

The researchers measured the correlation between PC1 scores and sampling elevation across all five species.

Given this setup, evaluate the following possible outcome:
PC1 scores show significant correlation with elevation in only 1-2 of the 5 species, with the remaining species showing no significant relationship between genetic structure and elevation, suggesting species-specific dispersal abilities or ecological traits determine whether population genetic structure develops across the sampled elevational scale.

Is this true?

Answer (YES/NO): NO